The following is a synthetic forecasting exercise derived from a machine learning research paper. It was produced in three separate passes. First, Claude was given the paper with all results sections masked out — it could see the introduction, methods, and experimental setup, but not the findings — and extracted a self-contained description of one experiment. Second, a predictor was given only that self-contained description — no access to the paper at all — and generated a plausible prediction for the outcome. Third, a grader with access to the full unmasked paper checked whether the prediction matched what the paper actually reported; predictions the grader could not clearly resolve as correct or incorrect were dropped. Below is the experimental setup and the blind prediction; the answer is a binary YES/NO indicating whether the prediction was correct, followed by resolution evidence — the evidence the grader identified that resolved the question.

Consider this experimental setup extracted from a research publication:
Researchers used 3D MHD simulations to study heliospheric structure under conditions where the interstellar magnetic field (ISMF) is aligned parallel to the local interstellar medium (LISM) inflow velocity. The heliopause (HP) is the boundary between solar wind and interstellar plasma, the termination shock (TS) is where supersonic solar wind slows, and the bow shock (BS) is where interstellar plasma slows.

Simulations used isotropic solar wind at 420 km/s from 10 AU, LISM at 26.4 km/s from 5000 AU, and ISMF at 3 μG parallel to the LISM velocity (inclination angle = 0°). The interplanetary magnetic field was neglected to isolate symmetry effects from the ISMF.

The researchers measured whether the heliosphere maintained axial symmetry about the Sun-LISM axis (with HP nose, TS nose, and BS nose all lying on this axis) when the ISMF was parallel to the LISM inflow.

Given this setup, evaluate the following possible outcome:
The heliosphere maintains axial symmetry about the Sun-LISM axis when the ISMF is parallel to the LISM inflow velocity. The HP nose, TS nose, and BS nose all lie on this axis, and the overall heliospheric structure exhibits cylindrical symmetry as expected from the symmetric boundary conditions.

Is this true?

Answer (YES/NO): YES